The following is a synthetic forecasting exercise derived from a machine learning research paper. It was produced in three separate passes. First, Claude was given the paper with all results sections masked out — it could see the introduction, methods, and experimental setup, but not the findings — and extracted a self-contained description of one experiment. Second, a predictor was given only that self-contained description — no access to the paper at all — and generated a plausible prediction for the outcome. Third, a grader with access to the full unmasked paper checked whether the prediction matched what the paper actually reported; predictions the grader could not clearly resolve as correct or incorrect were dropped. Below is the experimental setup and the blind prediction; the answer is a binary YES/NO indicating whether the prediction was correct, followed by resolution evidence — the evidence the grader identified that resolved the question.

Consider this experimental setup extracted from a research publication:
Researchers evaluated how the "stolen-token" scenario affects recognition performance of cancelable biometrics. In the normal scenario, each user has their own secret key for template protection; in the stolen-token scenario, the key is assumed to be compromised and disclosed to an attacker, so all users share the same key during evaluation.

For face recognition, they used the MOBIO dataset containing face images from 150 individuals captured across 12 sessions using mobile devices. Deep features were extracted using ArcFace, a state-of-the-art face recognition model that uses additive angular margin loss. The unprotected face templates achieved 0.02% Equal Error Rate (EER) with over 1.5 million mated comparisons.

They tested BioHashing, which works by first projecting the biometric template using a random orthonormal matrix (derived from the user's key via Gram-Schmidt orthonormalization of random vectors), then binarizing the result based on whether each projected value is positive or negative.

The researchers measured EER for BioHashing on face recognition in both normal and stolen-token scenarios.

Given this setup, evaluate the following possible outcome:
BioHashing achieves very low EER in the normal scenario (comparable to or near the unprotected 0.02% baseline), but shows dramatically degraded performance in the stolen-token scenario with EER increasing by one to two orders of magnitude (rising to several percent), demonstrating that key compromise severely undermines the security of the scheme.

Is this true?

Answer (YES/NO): NO